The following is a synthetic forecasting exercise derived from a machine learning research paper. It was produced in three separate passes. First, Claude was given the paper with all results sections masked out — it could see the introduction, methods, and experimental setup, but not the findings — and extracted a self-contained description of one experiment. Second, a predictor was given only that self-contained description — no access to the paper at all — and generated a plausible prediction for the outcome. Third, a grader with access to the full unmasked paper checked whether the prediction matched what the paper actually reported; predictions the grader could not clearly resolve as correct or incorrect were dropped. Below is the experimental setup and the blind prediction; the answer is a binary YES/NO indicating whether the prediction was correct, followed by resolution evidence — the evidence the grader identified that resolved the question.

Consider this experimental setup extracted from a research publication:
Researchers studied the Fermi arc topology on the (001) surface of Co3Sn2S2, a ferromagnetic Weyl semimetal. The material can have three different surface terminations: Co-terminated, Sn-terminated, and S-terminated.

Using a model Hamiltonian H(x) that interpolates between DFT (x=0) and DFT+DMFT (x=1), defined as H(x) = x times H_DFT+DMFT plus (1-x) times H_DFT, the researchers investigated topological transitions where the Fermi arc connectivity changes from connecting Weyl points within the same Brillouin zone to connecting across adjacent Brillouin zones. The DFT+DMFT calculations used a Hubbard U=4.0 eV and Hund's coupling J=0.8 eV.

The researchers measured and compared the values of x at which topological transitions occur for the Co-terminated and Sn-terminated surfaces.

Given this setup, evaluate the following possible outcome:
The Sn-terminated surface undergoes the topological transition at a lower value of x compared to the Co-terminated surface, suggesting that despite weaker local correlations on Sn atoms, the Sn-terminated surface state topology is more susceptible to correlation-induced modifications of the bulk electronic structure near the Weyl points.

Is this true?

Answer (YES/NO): NO